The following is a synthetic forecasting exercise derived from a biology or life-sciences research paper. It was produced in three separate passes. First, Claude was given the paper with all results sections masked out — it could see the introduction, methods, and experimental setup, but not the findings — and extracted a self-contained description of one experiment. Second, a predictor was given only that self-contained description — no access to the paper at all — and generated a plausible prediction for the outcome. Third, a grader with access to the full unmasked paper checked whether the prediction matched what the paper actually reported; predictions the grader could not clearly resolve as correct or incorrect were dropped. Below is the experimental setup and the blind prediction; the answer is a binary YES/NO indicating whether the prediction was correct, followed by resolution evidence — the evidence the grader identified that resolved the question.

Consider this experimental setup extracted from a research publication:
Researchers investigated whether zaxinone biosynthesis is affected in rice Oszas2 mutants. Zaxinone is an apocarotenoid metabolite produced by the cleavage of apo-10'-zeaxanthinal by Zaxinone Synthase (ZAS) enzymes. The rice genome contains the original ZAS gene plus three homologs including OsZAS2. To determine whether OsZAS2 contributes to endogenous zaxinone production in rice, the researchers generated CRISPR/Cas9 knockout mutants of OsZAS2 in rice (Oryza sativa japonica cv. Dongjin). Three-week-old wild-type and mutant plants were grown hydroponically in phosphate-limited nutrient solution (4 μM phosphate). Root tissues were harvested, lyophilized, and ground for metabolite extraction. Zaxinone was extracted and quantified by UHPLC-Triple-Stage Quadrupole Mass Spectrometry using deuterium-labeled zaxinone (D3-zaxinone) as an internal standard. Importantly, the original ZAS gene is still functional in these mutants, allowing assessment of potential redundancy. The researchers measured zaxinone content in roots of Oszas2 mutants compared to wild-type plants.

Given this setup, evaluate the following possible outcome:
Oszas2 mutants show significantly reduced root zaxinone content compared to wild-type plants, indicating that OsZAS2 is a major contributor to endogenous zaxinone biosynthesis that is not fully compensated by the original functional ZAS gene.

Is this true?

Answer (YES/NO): NO